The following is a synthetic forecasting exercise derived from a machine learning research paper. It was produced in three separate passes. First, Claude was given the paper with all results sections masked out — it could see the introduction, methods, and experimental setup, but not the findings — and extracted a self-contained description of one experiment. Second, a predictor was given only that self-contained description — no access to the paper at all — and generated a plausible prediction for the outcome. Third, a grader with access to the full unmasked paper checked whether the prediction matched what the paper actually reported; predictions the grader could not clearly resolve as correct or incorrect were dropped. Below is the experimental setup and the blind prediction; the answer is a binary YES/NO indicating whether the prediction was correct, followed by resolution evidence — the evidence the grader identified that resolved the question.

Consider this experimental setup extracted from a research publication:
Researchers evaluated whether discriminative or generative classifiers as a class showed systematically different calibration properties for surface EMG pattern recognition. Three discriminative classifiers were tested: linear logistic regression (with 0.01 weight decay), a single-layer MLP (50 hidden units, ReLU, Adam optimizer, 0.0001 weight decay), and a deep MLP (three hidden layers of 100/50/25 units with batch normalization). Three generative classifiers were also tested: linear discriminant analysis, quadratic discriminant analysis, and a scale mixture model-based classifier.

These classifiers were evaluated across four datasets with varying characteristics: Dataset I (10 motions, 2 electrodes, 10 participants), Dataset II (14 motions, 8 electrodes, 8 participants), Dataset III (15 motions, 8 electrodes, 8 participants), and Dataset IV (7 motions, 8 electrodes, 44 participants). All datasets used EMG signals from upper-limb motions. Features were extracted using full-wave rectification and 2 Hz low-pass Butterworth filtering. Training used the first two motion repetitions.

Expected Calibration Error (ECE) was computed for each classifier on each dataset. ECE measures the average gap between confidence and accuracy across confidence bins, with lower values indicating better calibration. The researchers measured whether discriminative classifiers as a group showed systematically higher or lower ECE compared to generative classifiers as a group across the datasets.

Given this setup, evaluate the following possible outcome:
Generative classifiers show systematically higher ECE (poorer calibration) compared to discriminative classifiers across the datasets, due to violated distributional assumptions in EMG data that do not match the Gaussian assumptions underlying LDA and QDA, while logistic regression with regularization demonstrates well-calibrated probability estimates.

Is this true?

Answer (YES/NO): NO